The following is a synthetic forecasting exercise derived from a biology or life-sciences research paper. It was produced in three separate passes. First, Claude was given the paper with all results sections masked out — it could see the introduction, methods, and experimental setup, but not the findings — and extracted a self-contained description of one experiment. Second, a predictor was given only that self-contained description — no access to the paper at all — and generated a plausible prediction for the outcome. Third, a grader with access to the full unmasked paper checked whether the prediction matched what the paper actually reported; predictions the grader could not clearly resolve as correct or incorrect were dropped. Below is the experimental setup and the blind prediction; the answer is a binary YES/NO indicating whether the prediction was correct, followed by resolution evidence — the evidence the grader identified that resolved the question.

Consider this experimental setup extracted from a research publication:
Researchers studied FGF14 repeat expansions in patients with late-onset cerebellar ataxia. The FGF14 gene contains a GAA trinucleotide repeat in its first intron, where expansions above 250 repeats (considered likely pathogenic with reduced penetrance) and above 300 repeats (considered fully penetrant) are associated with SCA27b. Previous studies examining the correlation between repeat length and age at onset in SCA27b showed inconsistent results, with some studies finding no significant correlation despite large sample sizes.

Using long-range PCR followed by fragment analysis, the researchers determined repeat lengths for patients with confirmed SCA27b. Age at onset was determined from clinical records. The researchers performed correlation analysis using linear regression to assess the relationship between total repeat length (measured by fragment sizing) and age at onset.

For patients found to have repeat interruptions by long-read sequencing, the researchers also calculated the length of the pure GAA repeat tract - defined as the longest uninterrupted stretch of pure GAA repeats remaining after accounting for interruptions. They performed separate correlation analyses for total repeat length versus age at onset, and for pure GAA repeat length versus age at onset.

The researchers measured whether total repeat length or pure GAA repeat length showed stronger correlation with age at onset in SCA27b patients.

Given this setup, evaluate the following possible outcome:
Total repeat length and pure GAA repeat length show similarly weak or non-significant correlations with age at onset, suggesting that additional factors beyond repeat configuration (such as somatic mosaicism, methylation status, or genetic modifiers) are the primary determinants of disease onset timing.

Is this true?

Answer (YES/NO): NO